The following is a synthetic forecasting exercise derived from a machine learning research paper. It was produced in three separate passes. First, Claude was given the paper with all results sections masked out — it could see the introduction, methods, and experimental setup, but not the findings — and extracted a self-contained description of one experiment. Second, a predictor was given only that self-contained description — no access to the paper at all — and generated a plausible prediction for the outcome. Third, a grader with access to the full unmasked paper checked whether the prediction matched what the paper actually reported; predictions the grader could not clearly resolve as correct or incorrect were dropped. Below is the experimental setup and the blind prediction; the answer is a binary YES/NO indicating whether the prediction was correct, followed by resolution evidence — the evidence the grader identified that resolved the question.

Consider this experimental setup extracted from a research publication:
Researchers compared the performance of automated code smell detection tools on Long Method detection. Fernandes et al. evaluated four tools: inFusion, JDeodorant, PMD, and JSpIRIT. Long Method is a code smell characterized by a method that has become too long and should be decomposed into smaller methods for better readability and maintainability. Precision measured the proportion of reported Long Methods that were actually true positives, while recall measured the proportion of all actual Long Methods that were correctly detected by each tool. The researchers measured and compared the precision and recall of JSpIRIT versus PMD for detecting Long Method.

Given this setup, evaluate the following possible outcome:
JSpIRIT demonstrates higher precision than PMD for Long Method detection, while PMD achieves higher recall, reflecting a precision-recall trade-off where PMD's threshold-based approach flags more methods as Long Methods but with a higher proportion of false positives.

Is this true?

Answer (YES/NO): NO